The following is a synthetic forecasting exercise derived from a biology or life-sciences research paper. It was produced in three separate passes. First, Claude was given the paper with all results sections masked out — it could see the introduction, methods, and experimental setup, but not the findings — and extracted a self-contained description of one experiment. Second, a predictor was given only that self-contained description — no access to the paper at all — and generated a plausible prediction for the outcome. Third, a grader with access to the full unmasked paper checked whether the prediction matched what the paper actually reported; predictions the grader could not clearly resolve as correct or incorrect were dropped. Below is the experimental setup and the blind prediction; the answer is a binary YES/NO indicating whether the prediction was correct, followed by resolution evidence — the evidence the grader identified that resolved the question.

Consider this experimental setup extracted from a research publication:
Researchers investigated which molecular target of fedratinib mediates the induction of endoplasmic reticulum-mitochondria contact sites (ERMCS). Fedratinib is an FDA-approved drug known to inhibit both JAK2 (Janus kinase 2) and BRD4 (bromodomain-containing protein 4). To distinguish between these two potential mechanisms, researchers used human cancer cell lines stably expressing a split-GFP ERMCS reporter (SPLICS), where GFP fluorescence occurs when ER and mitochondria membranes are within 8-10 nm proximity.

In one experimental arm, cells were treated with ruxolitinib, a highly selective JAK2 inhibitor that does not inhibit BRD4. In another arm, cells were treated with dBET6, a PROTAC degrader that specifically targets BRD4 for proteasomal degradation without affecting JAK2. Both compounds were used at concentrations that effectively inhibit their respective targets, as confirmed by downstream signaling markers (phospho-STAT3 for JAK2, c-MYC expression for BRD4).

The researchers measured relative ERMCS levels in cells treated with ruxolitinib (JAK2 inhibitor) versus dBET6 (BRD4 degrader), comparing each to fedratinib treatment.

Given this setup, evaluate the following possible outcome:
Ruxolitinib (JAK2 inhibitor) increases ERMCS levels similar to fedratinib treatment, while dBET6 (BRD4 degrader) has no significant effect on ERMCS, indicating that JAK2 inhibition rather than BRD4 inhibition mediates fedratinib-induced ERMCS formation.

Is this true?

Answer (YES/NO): NO